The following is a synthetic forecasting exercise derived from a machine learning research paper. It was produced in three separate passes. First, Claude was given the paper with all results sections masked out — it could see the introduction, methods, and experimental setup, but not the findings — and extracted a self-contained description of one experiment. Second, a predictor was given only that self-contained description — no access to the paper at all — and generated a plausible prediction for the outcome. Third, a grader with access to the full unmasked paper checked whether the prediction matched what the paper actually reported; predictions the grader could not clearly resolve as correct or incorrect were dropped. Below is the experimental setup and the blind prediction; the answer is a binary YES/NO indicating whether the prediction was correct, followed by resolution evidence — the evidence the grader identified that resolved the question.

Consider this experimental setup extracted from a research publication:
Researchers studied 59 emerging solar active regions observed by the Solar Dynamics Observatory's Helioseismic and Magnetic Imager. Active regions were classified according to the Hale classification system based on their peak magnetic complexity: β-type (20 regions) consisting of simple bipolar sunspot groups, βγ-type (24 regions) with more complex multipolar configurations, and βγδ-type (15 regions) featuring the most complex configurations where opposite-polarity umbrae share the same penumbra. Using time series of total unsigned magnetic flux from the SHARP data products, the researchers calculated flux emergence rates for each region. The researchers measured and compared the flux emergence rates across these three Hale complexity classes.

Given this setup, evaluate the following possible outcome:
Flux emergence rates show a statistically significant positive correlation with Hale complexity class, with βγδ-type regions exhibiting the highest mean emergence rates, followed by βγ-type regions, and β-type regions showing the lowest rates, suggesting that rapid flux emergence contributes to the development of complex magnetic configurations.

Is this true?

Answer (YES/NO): NO